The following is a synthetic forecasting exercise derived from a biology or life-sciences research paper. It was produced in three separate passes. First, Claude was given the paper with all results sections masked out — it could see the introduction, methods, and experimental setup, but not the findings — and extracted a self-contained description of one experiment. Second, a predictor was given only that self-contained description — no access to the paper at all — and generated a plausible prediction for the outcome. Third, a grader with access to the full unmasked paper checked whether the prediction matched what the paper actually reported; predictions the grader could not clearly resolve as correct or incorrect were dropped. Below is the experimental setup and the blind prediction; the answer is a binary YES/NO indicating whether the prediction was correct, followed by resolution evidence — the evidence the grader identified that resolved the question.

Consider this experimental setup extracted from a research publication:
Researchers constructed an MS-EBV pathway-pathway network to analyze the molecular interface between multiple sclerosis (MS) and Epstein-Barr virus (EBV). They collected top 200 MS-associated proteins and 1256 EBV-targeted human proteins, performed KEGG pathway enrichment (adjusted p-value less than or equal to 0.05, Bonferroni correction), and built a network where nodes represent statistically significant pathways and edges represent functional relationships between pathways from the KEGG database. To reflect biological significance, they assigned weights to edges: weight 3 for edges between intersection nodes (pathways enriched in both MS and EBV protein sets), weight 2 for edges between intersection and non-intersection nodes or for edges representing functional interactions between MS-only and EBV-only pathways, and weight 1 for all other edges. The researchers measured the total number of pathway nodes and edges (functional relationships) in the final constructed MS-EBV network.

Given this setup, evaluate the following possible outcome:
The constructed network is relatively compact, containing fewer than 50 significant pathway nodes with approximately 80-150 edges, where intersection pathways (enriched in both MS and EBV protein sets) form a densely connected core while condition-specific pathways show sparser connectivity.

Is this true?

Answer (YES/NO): NO